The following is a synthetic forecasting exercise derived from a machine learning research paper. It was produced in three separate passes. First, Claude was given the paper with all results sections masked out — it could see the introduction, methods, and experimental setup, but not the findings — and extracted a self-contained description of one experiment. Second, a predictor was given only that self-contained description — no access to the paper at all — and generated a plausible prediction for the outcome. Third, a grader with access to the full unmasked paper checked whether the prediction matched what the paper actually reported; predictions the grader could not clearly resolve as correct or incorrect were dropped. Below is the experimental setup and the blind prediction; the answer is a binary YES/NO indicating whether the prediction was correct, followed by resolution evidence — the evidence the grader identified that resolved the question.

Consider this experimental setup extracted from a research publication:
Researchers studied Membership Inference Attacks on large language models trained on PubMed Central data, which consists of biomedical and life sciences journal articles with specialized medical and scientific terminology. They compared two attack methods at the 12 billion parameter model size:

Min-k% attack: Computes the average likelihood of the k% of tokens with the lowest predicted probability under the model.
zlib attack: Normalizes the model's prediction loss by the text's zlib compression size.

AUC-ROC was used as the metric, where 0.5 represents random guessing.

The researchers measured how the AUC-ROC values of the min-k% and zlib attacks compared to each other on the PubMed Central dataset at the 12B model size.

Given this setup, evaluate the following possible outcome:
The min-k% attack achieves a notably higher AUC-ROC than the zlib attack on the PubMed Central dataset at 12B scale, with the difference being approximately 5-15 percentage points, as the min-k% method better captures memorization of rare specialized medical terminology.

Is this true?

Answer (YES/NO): NO